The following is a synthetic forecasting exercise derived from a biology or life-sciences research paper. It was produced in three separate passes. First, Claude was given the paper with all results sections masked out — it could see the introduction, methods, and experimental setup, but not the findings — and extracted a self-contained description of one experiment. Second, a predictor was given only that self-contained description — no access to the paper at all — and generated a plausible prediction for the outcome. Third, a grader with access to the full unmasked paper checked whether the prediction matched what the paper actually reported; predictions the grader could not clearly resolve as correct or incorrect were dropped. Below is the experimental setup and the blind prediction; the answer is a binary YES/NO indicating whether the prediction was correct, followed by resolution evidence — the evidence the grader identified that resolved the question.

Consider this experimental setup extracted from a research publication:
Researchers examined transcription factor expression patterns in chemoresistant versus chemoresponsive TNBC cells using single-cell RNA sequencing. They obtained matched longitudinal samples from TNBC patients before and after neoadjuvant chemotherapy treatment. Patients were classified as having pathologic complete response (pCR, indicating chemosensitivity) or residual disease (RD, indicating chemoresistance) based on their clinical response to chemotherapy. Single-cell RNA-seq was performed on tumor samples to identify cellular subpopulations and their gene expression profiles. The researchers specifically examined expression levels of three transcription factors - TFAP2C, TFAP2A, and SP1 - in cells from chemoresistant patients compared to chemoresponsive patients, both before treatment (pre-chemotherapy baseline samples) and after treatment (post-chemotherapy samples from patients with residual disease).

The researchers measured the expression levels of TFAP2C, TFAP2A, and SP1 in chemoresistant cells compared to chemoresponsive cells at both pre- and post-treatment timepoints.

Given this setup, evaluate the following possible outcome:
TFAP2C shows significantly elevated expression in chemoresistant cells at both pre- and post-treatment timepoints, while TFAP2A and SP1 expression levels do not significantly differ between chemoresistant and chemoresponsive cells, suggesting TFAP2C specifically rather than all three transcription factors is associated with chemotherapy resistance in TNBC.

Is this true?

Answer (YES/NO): NO